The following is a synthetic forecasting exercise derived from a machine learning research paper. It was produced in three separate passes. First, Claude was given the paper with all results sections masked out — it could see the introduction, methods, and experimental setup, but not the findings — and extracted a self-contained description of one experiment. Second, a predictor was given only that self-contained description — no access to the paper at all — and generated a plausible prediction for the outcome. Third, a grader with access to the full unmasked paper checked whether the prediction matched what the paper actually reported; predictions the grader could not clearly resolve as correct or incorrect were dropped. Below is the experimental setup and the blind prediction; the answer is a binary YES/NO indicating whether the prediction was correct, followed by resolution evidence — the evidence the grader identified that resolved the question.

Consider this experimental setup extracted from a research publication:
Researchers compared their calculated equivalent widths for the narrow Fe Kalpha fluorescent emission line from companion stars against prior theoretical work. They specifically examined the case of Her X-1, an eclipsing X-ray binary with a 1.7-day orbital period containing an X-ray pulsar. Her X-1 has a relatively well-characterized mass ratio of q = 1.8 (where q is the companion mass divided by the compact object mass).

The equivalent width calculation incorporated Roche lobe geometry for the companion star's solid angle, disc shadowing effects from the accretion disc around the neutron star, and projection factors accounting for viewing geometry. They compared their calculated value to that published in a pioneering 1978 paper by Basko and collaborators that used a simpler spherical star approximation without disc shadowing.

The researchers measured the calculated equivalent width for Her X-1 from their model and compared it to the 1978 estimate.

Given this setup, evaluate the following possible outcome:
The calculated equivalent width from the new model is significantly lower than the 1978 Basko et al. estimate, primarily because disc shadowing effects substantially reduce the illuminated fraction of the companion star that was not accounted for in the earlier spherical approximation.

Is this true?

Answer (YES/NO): NO